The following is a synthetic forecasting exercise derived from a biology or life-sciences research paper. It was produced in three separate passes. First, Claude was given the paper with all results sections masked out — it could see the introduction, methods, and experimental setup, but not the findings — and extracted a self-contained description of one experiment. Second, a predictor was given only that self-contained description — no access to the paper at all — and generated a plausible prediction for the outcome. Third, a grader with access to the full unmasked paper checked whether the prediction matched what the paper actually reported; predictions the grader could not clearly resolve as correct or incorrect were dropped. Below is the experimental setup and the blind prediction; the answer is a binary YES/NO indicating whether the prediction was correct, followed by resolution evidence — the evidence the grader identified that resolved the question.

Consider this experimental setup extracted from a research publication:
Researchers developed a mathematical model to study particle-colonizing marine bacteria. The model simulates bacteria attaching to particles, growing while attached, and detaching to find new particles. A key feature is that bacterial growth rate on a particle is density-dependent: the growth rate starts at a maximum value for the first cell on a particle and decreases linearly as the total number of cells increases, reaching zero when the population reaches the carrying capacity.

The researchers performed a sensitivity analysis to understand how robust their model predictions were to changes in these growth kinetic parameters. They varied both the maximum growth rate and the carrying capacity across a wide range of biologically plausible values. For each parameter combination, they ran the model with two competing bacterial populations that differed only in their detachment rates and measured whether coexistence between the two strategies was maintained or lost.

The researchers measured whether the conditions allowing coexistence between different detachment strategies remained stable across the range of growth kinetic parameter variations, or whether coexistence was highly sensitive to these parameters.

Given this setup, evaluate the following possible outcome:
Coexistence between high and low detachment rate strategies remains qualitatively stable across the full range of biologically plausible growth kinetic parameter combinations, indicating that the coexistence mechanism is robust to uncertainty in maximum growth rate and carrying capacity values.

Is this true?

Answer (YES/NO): YES